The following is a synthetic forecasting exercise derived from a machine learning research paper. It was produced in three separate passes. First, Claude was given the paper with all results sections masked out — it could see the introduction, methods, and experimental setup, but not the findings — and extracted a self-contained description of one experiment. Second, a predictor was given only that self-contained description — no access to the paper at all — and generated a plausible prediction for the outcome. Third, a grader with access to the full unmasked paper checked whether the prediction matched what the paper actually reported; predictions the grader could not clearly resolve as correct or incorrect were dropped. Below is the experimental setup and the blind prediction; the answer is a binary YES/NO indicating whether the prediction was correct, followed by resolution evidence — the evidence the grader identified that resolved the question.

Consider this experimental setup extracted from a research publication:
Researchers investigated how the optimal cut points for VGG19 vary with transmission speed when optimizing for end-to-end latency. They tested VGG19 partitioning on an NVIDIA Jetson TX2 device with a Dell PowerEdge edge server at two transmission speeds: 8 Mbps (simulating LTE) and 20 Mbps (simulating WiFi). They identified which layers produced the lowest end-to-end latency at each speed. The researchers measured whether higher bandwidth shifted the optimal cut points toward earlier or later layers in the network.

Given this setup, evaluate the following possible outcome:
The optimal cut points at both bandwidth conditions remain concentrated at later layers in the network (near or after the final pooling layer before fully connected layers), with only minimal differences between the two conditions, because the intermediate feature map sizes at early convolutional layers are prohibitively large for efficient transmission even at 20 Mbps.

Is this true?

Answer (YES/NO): NO